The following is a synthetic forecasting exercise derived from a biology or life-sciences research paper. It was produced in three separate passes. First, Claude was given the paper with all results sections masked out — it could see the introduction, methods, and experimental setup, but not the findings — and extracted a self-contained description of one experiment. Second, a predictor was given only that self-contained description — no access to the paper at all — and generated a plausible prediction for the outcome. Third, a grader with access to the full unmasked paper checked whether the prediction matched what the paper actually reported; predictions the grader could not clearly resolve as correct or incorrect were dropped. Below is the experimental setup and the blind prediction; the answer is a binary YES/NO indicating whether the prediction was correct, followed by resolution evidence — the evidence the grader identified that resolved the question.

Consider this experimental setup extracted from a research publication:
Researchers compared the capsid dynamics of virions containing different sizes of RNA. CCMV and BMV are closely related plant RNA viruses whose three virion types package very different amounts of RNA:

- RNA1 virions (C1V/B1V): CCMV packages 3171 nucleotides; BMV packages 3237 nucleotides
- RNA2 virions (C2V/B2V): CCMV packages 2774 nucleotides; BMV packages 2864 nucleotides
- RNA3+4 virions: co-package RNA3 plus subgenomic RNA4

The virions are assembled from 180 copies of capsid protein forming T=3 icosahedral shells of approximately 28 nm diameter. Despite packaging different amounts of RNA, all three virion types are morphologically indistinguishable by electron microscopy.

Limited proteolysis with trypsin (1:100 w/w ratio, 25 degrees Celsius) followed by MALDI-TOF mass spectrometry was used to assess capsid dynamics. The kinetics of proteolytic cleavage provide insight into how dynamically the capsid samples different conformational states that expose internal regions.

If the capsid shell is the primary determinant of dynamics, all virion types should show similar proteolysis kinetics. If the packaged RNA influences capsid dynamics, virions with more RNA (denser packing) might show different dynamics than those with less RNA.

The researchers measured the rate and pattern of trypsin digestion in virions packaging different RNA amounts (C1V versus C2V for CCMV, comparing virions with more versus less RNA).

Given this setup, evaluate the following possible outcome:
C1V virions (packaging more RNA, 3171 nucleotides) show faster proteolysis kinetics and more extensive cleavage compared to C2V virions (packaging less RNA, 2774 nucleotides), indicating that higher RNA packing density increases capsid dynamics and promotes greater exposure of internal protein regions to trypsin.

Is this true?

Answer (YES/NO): NO